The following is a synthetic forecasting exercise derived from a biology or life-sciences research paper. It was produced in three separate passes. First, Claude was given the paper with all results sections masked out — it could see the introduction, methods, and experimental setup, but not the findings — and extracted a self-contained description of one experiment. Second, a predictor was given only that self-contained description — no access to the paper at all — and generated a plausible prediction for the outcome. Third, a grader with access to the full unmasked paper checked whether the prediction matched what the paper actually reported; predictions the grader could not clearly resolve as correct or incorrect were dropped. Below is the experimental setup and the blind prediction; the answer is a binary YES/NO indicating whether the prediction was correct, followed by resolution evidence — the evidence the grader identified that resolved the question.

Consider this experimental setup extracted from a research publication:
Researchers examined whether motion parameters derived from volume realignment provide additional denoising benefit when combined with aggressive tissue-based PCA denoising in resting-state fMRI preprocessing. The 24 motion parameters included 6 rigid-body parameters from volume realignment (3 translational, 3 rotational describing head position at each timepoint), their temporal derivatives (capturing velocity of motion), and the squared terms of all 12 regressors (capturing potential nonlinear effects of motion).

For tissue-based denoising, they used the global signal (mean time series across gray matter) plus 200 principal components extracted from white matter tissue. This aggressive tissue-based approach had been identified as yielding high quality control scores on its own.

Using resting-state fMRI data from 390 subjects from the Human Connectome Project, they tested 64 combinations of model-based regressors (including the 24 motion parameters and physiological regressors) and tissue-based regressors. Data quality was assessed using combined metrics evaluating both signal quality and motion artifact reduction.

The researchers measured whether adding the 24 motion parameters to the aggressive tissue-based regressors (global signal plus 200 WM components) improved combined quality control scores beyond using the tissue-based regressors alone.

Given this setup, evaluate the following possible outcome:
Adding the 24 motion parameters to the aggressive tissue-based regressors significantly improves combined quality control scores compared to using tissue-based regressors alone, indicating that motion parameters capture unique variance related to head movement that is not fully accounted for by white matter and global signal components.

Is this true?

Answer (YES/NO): NO